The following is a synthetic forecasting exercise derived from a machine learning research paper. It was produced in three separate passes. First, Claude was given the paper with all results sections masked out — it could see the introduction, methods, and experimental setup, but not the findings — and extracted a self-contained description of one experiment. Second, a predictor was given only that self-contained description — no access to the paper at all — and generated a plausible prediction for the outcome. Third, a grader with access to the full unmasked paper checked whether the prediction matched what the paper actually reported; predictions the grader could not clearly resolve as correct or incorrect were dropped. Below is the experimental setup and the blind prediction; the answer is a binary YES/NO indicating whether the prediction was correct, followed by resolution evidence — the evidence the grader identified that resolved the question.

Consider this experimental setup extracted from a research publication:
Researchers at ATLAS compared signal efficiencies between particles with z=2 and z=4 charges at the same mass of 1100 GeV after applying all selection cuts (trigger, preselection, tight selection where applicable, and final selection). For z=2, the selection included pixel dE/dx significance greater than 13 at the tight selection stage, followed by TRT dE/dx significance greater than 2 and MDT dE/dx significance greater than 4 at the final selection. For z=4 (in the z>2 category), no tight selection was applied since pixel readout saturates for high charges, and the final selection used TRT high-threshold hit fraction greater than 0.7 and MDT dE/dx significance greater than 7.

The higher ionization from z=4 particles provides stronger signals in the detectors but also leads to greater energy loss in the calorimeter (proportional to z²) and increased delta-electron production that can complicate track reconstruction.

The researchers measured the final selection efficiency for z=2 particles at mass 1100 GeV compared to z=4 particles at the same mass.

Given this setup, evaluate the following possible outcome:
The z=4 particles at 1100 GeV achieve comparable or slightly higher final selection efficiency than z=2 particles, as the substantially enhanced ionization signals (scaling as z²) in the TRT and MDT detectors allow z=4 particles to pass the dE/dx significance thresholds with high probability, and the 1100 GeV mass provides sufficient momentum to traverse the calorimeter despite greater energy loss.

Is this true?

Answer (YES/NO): YES